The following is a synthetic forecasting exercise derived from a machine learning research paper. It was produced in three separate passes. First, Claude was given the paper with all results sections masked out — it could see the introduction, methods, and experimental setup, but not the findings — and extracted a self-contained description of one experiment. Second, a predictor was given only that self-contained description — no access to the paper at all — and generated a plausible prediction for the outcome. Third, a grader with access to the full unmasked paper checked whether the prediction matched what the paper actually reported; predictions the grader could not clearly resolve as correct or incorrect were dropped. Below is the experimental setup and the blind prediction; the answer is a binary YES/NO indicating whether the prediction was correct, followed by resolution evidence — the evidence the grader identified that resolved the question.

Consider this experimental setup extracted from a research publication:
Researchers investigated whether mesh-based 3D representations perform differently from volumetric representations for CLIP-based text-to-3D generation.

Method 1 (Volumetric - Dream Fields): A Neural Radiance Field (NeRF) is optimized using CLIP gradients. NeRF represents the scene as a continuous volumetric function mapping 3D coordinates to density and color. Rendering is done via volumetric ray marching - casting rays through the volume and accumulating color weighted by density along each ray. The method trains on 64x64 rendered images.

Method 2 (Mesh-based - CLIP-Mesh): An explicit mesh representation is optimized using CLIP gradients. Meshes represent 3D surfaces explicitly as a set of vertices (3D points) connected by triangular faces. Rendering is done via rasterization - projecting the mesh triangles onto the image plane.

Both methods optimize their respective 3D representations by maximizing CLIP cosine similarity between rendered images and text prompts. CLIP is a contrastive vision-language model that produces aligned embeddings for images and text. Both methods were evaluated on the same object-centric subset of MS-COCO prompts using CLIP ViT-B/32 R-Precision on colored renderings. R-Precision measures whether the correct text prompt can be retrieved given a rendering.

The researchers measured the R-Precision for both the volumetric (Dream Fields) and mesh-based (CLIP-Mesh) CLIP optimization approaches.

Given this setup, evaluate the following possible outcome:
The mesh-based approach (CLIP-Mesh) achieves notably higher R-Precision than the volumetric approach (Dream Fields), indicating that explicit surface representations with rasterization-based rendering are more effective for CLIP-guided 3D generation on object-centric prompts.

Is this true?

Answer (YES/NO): NO